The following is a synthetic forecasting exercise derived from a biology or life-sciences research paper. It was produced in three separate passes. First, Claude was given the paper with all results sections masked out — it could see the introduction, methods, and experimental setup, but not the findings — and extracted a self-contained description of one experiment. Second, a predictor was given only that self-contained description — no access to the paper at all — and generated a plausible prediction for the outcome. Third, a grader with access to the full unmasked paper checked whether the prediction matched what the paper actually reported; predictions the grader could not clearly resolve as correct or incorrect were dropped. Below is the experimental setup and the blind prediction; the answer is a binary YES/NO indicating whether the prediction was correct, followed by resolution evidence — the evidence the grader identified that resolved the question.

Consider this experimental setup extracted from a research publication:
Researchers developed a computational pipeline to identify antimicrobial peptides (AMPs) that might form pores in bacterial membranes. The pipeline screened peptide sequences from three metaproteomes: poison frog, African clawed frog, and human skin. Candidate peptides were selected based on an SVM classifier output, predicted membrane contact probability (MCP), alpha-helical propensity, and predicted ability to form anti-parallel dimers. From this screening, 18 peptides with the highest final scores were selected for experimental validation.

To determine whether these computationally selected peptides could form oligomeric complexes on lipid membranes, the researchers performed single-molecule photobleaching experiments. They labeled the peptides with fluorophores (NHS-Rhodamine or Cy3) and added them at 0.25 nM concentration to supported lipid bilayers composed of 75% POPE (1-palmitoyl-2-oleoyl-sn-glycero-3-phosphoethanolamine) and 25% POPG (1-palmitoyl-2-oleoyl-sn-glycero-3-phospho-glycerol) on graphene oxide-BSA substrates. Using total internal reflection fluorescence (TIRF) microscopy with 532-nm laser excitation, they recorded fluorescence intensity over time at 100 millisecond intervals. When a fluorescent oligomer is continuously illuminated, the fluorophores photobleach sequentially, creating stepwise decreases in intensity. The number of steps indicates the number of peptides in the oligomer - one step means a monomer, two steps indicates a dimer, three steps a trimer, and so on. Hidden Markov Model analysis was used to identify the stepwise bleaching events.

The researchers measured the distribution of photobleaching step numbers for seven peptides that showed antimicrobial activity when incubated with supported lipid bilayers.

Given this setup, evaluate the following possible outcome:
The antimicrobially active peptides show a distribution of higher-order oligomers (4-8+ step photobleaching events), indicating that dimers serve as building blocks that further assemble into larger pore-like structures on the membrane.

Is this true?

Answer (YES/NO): NO